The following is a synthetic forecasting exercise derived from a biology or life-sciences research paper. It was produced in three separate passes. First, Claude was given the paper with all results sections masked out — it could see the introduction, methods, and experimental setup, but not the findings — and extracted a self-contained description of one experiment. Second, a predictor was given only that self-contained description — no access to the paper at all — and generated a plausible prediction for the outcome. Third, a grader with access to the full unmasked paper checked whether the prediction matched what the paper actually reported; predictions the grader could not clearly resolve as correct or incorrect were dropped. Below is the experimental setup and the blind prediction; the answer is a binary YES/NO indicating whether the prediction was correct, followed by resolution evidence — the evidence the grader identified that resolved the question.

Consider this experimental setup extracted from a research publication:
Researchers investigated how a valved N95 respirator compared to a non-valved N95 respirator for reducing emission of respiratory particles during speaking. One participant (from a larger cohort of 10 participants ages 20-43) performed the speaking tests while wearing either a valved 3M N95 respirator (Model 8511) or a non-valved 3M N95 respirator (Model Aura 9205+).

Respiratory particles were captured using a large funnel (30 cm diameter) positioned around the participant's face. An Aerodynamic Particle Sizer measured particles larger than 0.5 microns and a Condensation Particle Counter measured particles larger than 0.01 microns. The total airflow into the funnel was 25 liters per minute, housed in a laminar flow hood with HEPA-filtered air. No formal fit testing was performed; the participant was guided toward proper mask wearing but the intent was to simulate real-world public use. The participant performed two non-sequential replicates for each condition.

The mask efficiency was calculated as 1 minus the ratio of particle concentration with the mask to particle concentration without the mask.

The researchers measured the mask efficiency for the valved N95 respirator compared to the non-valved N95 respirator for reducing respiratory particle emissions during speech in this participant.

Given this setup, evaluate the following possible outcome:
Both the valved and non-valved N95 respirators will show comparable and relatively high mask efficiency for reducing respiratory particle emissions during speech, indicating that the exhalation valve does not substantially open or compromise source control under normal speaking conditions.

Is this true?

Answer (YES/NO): NO